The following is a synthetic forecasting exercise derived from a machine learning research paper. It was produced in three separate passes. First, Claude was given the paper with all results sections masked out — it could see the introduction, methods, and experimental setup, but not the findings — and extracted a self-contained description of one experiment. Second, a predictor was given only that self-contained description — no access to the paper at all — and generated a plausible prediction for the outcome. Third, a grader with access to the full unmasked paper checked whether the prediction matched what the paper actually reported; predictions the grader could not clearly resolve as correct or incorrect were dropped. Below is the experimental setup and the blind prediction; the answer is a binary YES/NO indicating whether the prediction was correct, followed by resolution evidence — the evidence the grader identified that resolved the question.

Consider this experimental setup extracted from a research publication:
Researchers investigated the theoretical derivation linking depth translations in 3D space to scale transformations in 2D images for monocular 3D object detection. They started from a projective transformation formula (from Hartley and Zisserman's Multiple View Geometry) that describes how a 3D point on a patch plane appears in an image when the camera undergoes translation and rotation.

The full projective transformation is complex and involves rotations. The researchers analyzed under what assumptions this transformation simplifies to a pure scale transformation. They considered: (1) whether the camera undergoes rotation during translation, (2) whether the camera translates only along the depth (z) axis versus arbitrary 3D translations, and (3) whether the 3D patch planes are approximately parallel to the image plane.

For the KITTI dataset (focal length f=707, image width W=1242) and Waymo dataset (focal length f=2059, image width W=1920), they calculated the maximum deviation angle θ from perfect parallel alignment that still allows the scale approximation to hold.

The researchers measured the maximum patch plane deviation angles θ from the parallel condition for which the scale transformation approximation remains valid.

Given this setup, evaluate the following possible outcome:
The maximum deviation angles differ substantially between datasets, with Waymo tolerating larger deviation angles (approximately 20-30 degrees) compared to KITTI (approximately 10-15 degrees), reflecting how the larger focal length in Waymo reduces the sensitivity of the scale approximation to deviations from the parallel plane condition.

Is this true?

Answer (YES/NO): NO